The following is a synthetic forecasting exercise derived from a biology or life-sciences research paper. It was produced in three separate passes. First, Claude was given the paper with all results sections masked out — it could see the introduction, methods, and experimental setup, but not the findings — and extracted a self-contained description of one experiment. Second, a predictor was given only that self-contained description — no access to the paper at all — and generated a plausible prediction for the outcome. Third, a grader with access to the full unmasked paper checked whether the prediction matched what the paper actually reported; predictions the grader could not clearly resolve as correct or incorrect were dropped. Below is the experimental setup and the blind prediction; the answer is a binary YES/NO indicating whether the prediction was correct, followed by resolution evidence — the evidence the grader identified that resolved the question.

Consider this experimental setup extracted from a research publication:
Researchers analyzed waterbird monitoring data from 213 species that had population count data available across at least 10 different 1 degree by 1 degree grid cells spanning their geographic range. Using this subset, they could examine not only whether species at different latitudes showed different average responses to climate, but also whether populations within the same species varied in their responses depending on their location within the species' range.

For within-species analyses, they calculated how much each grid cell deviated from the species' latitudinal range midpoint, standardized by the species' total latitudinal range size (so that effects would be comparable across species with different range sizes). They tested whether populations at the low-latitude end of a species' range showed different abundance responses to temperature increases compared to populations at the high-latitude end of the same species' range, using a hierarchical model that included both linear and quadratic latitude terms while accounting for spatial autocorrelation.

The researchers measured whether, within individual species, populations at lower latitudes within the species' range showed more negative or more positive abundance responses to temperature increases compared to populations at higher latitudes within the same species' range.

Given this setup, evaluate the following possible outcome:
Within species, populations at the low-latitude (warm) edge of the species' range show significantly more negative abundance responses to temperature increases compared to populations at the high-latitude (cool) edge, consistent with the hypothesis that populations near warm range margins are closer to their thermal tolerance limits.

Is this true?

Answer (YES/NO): NO